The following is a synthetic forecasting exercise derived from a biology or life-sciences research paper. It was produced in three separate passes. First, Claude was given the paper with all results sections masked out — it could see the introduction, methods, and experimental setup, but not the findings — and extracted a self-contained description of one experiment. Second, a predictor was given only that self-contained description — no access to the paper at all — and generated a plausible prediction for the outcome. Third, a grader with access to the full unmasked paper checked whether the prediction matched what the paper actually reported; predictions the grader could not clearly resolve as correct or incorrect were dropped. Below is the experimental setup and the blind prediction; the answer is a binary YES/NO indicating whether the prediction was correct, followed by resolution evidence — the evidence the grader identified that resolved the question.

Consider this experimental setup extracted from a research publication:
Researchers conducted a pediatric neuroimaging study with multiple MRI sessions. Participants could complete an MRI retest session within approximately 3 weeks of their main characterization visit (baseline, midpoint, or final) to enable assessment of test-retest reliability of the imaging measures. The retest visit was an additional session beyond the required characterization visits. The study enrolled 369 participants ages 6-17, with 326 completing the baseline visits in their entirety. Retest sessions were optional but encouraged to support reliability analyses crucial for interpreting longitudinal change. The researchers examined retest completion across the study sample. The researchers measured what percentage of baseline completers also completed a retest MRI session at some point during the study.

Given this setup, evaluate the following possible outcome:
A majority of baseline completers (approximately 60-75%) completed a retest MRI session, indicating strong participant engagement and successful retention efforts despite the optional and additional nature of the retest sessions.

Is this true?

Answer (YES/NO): YES